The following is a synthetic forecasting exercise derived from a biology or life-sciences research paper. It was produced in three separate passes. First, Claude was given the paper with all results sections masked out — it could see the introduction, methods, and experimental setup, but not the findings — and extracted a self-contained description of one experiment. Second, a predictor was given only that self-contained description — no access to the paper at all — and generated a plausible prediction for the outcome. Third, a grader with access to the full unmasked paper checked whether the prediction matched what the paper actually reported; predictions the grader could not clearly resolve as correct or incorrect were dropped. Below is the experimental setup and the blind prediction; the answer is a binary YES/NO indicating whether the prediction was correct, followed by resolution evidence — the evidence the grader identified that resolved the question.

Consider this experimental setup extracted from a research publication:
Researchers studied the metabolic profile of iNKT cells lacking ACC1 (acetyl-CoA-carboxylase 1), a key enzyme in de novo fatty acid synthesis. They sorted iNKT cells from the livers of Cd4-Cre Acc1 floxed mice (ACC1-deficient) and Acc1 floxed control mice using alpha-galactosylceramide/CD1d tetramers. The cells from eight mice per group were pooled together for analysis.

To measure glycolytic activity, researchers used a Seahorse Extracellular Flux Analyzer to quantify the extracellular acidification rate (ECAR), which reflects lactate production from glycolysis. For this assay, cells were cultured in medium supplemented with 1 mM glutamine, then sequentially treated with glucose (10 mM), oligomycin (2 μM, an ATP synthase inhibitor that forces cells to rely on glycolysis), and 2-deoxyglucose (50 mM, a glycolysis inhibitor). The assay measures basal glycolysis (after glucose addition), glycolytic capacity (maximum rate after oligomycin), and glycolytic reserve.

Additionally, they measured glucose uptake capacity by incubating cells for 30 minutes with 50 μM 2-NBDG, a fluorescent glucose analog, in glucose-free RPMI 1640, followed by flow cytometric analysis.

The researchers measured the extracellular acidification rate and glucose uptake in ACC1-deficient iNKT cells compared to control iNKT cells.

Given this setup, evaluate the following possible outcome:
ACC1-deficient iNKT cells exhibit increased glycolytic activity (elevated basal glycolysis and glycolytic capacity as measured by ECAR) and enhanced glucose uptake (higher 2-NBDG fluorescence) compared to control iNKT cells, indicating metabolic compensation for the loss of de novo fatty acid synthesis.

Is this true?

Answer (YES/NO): YES